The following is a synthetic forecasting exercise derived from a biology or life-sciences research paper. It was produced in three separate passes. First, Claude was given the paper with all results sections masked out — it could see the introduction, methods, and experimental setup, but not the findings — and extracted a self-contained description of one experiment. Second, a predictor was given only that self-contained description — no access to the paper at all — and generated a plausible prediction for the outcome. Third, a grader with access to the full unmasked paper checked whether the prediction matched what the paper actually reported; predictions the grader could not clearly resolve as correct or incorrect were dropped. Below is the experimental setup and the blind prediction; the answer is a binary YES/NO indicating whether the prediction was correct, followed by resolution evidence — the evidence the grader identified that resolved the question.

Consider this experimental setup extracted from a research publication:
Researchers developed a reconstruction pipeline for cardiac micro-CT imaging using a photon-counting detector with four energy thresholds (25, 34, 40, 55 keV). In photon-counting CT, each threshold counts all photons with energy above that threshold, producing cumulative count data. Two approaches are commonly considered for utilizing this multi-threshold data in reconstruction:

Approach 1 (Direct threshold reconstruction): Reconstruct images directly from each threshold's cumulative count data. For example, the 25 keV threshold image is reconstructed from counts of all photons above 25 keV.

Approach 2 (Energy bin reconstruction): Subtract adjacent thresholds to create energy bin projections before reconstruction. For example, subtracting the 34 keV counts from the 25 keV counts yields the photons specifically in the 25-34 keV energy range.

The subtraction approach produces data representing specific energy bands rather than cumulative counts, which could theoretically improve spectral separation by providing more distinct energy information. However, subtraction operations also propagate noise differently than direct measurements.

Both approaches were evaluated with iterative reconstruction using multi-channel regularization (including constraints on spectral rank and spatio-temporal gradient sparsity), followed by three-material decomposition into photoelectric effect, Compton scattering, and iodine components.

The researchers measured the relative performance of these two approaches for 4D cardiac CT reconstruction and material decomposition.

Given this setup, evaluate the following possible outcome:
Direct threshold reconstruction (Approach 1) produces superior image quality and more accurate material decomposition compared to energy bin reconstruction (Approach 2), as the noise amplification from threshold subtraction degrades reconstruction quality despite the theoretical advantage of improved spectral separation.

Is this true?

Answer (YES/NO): YES